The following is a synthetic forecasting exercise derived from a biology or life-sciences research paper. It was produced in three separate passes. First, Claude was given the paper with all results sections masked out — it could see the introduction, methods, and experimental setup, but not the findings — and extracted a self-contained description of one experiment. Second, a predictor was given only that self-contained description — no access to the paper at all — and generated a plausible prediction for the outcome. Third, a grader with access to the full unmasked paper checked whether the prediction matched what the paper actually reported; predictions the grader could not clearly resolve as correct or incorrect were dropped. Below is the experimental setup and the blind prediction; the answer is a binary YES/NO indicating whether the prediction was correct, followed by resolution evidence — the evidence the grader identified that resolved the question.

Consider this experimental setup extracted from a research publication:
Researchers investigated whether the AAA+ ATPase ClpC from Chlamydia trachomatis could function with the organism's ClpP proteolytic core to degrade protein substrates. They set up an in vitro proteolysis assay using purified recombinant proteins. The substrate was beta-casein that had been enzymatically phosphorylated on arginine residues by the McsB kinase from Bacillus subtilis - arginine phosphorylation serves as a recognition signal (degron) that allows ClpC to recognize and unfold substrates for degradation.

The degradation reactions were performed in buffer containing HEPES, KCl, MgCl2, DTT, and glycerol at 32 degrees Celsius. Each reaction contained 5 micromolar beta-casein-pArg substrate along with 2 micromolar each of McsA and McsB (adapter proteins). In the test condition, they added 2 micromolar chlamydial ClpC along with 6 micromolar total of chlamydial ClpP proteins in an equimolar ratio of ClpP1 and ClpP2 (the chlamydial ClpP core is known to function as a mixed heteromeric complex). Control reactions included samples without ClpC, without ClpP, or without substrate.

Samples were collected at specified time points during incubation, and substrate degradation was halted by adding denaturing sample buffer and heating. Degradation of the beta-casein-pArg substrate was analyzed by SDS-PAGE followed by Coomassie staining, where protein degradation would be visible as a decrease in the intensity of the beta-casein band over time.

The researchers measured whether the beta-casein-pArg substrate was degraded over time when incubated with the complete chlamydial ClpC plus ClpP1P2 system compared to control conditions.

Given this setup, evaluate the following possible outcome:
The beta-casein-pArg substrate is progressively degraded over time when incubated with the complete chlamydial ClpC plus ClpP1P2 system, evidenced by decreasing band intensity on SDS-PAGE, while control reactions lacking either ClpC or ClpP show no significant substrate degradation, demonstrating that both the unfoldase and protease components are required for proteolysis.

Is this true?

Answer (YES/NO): YES